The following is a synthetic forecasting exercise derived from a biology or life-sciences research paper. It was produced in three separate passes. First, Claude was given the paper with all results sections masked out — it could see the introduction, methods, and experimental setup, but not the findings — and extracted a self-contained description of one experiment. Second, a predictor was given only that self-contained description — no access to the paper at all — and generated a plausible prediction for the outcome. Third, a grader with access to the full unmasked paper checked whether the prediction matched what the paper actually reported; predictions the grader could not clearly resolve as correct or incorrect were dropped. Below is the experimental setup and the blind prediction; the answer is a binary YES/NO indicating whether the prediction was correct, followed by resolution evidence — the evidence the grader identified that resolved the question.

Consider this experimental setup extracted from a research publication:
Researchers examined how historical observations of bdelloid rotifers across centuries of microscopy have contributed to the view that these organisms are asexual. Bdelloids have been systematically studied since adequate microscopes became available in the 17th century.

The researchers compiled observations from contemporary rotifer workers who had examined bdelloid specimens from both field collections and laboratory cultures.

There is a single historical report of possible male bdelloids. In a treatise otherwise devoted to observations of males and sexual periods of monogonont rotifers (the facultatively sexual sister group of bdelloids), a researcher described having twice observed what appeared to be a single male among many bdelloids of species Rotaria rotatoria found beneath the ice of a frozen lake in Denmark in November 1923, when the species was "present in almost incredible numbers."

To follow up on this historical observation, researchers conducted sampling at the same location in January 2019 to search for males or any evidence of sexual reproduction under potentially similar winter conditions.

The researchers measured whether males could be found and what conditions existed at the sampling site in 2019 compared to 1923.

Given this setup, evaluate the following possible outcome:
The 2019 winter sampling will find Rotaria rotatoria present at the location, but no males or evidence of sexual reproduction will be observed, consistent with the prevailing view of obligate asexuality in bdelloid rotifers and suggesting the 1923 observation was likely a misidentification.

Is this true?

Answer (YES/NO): NO